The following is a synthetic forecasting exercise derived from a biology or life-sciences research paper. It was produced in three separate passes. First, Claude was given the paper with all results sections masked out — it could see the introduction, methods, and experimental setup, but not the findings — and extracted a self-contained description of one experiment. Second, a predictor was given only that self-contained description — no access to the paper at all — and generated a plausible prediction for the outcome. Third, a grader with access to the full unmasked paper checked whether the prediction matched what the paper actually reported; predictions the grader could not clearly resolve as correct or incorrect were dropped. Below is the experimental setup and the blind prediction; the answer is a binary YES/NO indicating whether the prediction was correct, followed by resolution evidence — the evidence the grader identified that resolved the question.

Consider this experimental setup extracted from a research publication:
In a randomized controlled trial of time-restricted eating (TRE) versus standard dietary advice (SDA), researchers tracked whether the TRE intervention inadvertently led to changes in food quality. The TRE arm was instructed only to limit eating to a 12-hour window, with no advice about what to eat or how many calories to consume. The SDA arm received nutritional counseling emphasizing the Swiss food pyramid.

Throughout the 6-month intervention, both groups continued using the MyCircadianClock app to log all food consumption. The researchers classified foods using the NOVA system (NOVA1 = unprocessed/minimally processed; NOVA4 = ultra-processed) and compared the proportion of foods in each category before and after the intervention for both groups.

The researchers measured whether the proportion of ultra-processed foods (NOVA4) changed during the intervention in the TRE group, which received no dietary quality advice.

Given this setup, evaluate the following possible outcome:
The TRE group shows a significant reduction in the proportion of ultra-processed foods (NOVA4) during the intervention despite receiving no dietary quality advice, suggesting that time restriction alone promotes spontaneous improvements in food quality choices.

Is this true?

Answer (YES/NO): NO